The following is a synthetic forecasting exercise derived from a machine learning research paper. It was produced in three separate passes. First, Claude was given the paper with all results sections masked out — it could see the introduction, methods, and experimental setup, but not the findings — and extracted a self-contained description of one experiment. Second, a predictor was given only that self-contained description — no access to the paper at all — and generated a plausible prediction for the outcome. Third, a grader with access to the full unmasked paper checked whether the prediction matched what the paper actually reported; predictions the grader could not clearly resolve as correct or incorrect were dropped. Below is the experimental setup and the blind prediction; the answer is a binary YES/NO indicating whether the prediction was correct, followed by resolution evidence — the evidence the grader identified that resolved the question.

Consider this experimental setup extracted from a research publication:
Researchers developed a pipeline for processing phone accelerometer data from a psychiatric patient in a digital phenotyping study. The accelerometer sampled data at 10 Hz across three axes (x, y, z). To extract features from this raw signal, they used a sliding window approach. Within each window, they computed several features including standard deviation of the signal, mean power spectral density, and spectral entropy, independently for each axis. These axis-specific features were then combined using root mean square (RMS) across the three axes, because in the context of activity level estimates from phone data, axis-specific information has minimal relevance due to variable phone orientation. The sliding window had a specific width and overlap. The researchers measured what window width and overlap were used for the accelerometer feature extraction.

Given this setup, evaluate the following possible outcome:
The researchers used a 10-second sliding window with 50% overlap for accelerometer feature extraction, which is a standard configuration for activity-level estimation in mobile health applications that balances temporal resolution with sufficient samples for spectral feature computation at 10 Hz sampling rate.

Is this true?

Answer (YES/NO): NO